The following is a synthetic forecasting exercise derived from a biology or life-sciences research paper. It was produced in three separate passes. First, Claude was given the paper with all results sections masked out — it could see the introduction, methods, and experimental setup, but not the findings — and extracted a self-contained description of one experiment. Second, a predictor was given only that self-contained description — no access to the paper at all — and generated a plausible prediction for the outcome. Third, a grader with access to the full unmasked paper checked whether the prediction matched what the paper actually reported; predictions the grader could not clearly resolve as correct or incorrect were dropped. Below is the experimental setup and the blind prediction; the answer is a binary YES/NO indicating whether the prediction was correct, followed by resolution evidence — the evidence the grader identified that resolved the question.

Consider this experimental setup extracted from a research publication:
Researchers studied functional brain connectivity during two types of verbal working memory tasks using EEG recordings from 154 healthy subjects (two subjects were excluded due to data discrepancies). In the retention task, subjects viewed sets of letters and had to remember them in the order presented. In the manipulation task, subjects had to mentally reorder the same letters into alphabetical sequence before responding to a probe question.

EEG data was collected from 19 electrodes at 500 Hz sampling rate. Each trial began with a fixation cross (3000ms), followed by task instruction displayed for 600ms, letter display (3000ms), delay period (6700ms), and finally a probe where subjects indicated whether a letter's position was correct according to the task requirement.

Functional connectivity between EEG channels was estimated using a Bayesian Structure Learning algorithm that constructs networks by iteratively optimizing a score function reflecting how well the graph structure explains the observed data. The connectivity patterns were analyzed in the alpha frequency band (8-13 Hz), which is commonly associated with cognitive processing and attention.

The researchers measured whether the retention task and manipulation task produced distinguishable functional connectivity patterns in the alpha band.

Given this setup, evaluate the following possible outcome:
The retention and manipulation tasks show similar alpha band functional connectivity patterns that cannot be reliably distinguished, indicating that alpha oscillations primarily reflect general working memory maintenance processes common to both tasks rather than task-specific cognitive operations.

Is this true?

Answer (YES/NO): NO